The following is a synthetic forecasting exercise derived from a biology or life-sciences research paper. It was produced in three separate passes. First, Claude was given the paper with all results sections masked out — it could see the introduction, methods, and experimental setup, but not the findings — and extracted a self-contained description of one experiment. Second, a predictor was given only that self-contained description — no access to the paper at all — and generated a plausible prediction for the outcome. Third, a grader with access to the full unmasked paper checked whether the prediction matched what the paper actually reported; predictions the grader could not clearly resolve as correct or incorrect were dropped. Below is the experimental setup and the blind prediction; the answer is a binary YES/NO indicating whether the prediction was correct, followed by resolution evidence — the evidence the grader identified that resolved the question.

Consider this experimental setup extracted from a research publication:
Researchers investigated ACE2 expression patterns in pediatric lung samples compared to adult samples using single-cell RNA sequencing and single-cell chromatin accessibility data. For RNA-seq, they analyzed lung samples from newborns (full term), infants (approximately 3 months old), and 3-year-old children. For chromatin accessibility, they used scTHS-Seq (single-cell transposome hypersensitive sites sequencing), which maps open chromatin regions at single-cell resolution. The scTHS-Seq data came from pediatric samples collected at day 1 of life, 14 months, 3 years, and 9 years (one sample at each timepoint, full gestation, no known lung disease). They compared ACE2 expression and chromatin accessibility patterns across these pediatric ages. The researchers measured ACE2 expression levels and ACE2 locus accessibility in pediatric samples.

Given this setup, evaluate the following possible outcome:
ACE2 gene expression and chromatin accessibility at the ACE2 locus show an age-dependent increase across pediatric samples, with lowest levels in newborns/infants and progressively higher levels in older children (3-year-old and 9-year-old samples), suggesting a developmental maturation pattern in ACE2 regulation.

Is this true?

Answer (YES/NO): NO